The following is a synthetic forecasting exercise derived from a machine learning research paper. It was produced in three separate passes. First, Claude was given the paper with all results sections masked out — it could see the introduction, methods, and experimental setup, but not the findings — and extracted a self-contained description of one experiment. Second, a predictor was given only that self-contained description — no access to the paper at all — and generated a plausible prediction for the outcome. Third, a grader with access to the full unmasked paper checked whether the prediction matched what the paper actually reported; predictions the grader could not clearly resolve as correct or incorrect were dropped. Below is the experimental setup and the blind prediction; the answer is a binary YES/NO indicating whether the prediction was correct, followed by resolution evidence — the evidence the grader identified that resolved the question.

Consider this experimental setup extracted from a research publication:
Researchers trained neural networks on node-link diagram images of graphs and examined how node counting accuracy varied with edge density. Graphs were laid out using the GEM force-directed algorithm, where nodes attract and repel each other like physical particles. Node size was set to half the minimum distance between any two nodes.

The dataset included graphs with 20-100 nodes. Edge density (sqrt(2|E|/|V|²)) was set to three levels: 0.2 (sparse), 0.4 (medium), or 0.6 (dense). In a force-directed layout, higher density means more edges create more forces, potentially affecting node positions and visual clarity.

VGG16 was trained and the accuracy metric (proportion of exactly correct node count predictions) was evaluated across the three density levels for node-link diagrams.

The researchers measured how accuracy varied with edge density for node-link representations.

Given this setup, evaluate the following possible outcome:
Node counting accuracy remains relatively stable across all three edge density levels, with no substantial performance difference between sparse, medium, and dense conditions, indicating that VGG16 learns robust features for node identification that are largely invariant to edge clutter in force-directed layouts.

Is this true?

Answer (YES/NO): NO